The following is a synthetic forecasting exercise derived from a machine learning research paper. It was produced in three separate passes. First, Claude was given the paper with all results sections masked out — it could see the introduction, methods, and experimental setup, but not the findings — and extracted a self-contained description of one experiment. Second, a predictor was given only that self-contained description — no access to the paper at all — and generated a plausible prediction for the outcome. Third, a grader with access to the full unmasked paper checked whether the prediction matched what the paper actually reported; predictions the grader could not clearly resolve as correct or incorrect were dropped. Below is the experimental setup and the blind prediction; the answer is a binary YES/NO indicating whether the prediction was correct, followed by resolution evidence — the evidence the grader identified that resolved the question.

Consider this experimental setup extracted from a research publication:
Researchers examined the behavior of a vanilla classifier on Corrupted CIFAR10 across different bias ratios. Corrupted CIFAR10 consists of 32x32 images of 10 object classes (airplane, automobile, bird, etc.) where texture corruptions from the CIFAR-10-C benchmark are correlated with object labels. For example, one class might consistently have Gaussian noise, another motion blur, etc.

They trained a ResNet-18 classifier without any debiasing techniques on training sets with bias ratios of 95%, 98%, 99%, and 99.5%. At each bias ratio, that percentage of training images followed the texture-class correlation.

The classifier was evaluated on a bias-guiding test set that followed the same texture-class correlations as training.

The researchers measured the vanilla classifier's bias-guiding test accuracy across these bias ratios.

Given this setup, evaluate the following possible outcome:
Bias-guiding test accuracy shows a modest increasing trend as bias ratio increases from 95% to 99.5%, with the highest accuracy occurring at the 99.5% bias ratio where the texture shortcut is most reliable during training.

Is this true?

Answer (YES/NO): NO